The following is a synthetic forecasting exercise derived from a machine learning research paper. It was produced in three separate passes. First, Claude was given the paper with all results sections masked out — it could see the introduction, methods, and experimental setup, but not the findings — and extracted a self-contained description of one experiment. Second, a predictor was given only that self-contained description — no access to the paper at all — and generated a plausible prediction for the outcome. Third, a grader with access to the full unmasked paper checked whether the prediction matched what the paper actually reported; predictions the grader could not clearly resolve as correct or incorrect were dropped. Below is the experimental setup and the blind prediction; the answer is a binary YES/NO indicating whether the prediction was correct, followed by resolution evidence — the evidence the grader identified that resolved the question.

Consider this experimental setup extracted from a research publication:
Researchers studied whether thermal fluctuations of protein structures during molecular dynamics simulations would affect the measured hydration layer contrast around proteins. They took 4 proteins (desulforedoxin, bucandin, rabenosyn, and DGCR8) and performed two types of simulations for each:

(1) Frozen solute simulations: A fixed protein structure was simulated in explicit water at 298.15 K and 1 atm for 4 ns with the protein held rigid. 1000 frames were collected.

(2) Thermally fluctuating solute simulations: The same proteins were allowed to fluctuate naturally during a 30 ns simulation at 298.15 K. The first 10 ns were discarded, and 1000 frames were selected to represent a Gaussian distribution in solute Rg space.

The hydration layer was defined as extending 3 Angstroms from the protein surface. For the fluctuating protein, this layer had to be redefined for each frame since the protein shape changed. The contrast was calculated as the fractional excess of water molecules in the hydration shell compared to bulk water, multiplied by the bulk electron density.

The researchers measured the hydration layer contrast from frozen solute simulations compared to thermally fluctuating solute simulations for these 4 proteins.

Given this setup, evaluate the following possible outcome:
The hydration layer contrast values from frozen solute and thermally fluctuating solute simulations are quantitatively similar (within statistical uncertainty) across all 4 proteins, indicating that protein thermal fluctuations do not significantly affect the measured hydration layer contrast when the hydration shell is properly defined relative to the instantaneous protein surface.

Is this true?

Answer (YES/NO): NO